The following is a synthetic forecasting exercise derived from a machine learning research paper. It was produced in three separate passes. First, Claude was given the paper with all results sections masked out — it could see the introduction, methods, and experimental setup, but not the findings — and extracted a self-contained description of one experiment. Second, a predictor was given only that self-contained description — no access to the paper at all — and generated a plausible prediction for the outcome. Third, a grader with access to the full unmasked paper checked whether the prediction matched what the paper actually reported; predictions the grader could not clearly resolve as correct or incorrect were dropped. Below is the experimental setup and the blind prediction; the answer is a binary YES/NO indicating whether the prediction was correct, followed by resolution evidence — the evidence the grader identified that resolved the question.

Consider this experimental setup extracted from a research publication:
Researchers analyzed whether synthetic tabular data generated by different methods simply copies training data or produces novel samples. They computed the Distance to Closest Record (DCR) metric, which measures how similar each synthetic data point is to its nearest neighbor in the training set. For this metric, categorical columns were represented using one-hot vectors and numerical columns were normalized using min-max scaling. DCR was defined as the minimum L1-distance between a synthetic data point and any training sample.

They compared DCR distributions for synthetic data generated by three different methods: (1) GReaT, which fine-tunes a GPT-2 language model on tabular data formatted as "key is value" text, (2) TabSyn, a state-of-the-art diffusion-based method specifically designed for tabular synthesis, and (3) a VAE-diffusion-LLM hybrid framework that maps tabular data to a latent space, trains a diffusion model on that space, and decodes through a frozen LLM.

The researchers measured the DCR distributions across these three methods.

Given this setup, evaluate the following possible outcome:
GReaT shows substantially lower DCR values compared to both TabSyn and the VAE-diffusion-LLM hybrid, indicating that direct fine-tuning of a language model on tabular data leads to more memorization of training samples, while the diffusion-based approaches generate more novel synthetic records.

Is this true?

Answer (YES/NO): NO